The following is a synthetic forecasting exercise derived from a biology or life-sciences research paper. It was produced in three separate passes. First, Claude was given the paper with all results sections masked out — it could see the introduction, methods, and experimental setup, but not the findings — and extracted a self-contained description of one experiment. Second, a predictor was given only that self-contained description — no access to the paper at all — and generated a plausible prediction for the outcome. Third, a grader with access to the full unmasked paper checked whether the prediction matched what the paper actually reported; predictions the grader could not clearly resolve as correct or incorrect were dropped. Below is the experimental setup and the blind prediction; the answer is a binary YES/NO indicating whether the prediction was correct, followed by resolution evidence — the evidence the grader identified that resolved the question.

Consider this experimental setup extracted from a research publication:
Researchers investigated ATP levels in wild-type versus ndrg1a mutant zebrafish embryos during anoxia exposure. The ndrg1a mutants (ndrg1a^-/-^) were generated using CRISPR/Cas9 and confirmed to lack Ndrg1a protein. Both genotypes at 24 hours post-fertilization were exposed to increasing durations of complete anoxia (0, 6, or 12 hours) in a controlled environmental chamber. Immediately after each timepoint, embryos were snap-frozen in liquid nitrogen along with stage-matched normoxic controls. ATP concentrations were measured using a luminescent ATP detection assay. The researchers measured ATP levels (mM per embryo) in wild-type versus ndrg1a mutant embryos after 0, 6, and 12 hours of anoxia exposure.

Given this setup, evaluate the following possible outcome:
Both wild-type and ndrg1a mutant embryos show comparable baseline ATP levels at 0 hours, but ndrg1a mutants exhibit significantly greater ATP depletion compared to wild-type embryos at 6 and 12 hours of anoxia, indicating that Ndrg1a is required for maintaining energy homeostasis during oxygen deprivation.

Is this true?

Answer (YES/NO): NO